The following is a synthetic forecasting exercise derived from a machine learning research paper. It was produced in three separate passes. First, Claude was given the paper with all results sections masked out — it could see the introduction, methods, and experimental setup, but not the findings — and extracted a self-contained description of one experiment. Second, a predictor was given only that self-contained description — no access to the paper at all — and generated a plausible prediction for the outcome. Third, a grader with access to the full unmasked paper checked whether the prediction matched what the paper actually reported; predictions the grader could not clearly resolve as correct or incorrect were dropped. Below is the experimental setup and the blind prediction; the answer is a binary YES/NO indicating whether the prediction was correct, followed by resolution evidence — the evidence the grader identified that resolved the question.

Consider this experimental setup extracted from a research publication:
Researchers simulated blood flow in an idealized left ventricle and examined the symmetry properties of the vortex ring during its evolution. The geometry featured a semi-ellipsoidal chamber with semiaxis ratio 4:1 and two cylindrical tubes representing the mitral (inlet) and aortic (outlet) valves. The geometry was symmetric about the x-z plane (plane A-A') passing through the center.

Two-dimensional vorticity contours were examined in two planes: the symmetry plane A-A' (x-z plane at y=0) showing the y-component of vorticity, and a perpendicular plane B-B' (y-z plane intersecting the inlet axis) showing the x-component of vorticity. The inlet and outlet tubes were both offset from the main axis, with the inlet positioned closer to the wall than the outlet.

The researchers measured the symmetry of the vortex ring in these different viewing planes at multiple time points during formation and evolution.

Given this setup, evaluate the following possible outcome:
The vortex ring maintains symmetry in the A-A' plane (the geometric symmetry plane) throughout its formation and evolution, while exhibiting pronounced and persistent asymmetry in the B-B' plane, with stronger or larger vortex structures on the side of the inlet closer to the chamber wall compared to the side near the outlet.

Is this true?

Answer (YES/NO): NO